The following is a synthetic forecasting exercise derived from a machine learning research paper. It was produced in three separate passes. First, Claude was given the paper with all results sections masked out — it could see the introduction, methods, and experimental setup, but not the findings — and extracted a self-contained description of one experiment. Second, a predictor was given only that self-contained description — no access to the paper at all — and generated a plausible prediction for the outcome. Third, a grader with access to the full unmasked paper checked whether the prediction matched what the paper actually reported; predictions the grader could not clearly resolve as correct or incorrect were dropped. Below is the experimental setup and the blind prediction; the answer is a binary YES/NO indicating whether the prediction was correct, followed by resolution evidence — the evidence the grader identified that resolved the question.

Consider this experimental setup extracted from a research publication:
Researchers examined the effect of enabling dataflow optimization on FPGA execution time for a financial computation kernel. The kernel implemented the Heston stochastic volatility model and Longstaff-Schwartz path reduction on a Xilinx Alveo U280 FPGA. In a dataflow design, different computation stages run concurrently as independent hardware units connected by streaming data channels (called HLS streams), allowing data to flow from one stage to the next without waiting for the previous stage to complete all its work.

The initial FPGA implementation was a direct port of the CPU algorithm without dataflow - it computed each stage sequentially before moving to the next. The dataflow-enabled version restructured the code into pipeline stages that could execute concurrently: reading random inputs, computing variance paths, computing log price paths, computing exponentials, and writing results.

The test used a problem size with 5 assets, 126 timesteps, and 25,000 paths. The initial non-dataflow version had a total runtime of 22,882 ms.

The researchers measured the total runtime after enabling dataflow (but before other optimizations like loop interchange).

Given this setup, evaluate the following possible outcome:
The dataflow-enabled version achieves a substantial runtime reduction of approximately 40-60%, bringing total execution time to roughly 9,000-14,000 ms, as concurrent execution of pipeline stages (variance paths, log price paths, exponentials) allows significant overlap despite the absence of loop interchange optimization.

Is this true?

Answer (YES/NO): YES